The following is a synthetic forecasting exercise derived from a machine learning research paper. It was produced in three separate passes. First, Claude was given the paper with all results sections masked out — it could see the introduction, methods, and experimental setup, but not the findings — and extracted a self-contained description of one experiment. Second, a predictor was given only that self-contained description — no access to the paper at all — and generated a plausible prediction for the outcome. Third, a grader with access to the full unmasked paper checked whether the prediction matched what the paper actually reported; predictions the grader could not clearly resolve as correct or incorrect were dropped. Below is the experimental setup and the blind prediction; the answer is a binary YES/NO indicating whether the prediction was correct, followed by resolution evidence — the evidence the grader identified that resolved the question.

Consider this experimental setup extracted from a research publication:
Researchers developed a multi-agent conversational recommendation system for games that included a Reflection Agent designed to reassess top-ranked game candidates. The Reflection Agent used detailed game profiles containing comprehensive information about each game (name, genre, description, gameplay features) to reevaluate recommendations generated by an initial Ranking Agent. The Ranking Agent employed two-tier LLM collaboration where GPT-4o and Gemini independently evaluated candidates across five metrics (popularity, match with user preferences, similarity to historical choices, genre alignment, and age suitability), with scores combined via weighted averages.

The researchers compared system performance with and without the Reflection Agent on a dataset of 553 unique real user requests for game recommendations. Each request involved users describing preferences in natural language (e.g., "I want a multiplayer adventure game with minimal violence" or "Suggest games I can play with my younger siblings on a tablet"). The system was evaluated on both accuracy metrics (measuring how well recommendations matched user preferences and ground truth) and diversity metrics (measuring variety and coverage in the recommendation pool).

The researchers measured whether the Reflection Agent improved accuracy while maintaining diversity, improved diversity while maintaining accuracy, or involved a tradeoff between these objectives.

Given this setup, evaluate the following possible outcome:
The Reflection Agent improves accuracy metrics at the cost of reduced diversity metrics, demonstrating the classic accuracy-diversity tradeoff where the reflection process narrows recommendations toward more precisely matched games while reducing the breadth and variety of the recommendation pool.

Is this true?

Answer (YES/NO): YES